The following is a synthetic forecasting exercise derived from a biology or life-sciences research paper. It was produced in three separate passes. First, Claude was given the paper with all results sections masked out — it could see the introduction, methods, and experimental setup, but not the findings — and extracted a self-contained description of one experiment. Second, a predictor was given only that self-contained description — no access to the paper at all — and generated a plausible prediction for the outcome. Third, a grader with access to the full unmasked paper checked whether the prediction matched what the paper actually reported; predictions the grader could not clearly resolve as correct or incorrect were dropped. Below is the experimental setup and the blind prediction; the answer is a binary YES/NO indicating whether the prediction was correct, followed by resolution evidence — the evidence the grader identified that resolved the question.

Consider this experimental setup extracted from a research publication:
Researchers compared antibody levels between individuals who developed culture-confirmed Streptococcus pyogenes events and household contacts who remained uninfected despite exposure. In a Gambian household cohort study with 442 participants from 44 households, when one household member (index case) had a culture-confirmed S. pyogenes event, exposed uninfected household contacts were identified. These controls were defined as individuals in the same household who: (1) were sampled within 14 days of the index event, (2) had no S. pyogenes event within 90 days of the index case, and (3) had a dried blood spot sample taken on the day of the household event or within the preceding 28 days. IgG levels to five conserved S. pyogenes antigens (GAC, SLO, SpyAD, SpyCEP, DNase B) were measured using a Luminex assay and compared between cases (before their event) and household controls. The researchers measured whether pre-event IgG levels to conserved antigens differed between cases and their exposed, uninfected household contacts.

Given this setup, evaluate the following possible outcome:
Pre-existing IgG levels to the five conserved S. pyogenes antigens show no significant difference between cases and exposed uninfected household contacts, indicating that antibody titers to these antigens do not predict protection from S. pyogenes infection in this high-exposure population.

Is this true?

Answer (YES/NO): NO